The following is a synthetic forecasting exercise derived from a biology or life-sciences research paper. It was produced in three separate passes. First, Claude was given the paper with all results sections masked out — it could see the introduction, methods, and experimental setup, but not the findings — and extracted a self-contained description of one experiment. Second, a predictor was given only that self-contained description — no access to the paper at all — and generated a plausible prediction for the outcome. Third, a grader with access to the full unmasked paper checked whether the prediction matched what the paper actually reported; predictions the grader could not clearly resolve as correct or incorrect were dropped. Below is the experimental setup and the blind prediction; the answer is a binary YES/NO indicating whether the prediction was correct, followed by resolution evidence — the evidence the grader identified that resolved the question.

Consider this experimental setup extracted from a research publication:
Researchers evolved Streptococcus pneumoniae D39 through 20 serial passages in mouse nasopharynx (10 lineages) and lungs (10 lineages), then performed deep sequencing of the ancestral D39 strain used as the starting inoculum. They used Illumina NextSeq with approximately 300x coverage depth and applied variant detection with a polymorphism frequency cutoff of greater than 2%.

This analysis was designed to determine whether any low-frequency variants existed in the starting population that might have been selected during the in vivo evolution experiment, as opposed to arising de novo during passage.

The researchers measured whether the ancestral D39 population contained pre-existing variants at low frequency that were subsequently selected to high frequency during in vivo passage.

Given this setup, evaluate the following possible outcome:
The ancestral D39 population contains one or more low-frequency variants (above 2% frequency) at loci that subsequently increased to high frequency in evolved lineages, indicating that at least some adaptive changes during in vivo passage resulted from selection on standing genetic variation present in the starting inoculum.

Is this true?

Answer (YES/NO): YES